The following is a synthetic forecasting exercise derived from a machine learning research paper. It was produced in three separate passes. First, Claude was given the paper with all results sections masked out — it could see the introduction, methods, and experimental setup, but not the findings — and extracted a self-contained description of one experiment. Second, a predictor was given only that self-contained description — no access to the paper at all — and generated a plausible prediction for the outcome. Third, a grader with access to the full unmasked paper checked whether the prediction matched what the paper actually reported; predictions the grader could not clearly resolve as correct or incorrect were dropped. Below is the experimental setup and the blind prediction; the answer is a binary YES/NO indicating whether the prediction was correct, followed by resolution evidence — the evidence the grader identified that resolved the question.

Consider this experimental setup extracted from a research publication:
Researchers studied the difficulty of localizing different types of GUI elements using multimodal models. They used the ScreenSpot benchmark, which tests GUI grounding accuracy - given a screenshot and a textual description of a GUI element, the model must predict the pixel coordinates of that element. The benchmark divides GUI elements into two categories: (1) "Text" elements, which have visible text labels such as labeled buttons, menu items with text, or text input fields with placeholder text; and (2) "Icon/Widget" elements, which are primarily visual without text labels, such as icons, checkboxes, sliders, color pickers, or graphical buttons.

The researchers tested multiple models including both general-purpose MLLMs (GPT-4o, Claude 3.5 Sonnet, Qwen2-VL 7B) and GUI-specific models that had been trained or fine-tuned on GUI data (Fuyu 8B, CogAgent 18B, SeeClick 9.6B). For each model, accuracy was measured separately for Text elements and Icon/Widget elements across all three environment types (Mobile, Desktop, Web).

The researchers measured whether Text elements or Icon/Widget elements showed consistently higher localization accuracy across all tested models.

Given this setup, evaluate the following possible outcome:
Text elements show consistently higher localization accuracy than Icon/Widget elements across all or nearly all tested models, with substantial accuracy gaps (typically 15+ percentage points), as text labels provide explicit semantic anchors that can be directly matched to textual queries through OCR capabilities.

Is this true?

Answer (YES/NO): NO